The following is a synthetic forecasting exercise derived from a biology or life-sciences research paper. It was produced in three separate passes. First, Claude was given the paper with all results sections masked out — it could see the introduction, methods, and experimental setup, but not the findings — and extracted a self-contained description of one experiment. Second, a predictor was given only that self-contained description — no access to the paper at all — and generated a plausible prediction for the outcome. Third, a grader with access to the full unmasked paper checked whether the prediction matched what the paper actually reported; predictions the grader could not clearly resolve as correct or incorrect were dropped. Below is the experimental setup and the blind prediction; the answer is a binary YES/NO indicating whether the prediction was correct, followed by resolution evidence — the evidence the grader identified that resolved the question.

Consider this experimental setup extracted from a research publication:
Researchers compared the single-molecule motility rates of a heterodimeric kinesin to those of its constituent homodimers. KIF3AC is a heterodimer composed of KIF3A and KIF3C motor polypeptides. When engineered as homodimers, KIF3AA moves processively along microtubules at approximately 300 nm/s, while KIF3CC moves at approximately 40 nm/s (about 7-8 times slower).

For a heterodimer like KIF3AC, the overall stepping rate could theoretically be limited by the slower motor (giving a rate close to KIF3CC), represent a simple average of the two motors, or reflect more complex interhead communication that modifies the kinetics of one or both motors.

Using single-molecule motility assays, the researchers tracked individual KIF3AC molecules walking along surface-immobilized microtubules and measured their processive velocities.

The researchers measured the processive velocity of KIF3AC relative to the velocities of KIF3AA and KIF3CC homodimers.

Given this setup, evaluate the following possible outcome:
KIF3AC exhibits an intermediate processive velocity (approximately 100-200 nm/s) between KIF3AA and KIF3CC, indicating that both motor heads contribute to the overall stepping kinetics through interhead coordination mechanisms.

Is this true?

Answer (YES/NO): YES